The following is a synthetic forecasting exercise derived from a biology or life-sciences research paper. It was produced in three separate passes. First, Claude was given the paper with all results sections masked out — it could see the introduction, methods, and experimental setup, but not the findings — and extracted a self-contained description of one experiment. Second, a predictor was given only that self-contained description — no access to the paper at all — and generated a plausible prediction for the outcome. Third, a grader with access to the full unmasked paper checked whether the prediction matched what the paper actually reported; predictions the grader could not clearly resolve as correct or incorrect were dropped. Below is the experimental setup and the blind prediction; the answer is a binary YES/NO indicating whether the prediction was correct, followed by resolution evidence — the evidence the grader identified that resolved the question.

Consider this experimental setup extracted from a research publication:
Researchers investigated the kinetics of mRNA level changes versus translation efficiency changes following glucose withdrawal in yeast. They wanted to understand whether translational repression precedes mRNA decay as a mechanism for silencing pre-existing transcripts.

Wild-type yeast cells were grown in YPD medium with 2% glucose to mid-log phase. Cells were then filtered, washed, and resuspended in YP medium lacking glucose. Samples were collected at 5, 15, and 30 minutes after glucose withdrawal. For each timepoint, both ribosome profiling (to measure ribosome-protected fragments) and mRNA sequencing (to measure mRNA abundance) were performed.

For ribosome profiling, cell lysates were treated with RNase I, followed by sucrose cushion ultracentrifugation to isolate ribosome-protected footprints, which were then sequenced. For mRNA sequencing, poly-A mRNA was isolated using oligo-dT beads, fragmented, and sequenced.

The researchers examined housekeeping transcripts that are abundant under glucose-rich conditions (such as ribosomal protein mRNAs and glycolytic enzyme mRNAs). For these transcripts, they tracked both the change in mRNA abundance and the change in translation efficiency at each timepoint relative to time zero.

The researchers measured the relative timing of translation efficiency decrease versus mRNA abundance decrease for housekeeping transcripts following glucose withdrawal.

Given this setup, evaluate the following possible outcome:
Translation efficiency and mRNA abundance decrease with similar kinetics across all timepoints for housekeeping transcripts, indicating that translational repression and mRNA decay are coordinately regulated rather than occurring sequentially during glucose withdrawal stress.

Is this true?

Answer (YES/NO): NO